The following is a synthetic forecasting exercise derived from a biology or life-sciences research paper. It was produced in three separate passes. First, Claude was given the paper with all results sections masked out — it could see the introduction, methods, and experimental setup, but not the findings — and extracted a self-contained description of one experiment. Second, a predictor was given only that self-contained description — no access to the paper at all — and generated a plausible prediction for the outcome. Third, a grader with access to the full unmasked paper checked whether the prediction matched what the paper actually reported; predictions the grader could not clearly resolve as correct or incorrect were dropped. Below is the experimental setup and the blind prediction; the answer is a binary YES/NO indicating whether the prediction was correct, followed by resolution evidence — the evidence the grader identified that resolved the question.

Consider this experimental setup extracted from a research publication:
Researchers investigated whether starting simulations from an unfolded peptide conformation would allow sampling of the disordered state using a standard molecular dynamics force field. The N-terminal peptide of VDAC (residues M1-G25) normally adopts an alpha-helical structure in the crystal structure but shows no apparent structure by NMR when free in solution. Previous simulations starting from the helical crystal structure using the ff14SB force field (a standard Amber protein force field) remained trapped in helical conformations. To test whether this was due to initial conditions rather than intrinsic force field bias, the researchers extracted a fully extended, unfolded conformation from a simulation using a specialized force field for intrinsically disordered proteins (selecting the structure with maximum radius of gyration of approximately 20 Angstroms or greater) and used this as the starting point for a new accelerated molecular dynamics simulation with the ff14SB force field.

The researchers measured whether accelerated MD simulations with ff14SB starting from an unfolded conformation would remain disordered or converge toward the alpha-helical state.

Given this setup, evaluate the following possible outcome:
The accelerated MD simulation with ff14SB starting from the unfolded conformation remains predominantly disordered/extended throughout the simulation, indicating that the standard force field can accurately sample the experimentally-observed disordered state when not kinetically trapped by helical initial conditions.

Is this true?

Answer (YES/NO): NO